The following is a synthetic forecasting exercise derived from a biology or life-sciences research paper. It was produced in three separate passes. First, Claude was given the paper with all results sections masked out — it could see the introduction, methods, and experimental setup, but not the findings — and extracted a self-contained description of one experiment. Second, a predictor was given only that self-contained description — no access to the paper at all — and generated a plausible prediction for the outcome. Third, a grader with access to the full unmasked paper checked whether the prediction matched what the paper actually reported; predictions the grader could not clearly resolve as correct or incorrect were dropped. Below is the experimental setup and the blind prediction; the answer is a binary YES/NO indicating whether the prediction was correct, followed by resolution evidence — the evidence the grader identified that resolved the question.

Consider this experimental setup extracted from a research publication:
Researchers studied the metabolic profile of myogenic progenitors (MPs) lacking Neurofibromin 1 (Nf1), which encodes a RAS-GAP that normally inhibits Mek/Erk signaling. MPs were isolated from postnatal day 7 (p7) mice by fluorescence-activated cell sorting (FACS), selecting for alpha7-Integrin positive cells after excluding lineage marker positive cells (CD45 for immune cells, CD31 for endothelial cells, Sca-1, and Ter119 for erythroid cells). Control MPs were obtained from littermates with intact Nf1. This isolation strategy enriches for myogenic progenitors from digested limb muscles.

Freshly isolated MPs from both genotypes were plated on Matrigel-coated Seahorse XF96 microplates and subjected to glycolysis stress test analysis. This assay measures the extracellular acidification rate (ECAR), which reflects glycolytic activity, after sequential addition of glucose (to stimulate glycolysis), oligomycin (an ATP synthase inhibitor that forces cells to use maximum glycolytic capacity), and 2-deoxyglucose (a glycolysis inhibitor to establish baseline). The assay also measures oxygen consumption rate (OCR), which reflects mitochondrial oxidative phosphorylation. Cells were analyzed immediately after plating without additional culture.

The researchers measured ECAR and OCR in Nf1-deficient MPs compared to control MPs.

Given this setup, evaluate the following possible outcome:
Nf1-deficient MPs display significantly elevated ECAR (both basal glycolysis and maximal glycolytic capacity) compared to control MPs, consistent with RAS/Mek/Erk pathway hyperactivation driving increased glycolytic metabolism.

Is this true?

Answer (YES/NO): NO